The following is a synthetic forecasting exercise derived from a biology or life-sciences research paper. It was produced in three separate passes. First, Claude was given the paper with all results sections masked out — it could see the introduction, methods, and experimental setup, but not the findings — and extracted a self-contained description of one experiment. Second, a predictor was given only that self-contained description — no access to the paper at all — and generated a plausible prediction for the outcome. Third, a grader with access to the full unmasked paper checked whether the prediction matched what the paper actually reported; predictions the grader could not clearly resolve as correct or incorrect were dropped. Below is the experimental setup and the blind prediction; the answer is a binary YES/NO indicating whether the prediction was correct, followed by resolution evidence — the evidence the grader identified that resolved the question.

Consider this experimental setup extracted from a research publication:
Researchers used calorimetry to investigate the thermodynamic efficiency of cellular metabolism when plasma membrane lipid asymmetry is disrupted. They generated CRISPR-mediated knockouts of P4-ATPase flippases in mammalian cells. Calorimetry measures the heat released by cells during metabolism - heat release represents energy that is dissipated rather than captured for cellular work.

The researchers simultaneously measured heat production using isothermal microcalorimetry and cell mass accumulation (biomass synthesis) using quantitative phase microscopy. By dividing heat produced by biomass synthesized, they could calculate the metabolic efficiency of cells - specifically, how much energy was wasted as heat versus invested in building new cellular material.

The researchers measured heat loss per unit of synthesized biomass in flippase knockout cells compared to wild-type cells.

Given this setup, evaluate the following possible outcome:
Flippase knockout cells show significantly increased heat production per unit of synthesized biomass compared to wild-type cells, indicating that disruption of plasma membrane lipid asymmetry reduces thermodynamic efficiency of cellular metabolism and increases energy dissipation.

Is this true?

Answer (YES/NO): YES